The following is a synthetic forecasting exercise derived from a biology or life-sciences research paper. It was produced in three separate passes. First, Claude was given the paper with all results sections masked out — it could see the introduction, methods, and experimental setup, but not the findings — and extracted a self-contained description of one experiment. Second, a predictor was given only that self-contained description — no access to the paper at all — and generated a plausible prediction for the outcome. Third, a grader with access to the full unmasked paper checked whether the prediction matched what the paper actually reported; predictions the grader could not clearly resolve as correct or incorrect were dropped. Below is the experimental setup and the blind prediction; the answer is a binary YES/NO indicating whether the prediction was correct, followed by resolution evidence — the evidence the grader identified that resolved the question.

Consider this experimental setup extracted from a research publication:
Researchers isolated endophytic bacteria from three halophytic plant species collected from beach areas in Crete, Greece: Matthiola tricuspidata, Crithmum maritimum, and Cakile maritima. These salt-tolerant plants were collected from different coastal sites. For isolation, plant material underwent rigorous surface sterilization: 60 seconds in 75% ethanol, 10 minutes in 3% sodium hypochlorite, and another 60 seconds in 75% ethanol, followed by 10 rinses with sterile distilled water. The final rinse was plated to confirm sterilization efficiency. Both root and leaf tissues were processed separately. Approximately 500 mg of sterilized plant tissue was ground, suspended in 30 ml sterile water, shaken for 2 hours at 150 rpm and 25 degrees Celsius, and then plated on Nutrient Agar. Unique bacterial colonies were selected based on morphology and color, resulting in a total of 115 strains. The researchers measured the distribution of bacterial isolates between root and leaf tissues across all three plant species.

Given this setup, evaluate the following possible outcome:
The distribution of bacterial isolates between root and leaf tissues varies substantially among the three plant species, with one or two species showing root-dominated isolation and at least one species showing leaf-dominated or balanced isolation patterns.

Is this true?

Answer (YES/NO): NO